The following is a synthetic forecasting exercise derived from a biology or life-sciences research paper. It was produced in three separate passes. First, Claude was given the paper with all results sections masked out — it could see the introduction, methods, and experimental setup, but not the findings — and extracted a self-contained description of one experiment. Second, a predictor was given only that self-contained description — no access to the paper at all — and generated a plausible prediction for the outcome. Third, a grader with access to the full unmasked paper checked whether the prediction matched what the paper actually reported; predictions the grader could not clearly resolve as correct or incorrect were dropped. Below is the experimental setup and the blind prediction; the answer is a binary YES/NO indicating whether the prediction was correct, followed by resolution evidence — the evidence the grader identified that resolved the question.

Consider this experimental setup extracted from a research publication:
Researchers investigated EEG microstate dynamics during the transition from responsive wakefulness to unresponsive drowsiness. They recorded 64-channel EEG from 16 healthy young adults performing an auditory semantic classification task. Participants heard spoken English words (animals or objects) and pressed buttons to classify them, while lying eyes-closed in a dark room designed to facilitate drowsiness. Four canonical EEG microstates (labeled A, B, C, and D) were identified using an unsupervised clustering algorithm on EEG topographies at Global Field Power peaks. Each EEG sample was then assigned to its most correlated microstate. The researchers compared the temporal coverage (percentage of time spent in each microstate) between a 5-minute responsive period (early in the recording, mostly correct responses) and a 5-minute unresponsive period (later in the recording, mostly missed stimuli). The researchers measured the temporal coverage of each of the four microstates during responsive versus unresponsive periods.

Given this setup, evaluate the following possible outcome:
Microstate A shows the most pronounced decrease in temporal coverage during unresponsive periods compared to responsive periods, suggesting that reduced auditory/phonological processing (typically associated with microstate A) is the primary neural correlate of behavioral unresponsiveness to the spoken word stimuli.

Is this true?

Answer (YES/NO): NO